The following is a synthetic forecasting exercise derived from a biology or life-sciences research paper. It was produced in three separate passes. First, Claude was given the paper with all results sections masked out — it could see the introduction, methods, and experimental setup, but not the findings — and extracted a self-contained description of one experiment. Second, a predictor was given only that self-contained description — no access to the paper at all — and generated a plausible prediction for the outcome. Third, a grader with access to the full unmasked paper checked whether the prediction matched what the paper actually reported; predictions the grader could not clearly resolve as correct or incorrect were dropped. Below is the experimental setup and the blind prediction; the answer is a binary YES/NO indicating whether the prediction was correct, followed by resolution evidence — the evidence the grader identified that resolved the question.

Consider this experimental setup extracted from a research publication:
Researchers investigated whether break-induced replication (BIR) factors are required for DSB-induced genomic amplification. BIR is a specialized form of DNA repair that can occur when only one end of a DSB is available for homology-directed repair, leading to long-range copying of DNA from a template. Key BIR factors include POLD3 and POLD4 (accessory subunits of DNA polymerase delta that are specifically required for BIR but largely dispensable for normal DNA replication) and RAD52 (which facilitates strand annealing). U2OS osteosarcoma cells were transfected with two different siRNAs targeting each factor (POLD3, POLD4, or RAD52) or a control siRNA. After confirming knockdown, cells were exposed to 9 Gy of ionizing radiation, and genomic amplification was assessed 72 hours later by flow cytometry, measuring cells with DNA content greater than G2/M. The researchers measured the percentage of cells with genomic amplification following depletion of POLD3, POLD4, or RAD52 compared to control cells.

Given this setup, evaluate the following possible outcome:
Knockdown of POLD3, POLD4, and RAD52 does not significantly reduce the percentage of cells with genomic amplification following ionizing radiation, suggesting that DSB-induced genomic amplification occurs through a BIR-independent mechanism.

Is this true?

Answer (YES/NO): NO